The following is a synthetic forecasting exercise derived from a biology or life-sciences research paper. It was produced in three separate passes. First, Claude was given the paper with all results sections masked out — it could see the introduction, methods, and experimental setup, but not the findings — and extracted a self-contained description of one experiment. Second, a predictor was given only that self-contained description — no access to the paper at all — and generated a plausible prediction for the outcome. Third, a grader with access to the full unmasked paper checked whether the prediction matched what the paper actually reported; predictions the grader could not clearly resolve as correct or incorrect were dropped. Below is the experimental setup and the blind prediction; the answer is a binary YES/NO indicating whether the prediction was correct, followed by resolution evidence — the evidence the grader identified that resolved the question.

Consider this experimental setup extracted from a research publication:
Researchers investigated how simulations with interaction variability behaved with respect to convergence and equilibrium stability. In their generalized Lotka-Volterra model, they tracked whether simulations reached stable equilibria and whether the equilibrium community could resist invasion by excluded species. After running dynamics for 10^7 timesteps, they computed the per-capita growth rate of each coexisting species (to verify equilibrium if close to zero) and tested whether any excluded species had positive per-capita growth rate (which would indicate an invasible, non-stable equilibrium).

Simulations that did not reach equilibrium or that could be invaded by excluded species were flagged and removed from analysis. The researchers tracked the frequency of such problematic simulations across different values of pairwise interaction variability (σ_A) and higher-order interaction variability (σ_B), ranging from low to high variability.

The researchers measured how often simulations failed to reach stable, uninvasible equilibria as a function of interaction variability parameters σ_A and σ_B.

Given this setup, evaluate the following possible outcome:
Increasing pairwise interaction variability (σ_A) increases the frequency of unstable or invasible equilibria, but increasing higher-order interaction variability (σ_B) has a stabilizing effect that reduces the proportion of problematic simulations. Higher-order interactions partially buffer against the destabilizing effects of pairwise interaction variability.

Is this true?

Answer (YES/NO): NO